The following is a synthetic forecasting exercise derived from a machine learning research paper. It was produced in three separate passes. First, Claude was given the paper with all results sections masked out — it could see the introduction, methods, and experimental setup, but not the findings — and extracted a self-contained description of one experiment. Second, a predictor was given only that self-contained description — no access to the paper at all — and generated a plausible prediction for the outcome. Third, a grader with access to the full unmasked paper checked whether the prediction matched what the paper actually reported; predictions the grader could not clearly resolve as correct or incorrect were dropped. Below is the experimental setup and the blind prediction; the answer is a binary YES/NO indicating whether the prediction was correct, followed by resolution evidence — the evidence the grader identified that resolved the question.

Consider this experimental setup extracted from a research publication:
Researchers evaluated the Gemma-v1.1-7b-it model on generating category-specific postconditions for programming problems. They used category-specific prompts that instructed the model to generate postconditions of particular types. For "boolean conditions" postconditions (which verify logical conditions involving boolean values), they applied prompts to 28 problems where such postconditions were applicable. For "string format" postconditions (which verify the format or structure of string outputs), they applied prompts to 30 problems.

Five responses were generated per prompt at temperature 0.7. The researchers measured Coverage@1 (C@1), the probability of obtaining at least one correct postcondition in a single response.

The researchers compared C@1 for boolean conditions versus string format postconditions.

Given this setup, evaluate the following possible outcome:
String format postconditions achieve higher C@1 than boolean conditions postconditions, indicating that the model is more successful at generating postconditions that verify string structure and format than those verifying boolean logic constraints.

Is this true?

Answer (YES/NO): YES